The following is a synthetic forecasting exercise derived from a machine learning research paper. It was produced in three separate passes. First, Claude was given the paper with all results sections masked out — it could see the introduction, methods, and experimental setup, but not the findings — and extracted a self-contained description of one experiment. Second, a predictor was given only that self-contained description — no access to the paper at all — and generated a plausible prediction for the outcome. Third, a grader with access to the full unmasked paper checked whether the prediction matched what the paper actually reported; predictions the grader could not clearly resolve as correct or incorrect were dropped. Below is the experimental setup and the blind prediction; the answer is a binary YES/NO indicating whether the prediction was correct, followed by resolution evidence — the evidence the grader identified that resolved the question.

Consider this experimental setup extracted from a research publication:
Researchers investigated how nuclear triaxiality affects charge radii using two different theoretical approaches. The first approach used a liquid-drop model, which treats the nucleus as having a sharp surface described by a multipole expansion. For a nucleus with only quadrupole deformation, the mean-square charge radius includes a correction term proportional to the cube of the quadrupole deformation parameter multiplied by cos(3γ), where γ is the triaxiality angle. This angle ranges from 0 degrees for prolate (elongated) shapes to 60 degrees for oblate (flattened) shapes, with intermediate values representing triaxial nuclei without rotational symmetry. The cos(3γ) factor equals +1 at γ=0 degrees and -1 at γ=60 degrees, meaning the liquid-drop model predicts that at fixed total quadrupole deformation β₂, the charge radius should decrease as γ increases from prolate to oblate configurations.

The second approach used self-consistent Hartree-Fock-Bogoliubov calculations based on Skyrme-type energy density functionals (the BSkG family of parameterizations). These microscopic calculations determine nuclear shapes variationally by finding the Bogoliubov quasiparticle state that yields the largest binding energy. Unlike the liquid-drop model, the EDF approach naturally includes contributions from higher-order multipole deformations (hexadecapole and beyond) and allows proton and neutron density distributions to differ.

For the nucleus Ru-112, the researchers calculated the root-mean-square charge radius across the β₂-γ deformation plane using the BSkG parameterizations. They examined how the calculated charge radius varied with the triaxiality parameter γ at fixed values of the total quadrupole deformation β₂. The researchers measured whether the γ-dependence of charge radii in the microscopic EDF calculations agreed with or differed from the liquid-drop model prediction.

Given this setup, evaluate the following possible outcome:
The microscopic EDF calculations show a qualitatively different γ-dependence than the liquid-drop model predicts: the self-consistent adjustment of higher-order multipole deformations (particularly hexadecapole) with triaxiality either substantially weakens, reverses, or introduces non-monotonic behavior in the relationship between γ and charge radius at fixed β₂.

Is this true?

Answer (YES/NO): YES